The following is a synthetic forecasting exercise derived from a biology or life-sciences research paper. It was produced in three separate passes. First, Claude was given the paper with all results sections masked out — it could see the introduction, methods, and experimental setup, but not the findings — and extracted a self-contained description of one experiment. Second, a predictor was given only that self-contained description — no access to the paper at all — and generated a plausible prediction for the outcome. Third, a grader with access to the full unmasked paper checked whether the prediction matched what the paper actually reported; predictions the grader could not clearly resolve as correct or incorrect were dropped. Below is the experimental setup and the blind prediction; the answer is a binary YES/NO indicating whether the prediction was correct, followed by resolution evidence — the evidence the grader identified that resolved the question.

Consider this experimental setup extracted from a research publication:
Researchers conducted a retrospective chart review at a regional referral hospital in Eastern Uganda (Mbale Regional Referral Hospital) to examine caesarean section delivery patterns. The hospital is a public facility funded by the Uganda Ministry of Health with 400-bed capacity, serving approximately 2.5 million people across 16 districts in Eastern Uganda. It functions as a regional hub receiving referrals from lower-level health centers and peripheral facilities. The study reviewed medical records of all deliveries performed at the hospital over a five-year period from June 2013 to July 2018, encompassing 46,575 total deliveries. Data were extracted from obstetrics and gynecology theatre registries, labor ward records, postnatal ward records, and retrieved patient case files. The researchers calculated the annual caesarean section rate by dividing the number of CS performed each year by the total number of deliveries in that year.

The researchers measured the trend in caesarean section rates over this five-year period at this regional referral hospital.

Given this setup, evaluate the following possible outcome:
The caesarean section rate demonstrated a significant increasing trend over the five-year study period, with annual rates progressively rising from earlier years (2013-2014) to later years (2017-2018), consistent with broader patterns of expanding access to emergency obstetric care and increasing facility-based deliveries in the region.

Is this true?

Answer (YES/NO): YES